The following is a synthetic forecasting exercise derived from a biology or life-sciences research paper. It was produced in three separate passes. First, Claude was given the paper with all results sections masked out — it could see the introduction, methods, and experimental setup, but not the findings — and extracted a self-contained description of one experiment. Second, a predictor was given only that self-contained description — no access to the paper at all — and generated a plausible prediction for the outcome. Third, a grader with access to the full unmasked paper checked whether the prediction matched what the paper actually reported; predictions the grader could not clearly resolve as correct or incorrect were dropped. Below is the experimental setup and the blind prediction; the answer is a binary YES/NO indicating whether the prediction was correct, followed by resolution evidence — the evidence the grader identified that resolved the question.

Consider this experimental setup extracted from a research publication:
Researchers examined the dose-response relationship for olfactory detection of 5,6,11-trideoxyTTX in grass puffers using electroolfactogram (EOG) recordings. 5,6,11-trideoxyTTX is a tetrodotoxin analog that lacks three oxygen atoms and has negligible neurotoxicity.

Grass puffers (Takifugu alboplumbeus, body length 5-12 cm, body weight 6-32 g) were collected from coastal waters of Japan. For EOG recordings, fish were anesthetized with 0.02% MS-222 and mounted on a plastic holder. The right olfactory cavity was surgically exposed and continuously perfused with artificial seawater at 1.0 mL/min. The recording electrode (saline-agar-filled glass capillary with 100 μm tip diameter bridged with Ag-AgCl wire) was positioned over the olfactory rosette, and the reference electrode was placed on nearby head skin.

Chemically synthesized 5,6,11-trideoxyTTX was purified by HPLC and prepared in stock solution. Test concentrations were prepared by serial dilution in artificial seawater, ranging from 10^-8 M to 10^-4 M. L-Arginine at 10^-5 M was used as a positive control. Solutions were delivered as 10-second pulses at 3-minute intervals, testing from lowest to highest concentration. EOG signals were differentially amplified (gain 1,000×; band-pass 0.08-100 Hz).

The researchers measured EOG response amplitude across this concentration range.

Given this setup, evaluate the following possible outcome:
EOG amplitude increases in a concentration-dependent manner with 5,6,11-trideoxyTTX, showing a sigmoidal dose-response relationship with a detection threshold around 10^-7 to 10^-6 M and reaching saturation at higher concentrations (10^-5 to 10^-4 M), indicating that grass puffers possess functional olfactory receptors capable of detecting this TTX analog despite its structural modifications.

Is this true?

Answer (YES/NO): NO